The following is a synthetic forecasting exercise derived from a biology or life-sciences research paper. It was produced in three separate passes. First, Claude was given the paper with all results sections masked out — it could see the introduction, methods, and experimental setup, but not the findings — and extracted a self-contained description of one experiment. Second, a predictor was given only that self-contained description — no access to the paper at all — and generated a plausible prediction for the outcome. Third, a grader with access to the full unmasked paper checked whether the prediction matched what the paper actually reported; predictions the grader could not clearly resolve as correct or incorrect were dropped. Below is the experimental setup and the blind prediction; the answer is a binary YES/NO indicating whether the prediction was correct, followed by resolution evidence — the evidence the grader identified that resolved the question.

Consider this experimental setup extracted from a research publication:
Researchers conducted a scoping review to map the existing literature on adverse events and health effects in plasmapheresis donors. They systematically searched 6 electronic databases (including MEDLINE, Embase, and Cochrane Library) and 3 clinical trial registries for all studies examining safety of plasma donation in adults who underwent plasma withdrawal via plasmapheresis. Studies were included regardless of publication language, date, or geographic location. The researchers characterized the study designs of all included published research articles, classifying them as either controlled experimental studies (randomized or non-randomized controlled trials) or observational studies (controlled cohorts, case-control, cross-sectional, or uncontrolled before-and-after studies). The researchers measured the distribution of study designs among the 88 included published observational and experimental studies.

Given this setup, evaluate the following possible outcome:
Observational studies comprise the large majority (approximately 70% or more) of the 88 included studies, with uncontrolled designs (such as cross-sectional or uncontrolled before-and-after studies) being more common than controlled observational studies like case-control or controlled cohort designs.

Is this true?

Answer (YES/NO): NO